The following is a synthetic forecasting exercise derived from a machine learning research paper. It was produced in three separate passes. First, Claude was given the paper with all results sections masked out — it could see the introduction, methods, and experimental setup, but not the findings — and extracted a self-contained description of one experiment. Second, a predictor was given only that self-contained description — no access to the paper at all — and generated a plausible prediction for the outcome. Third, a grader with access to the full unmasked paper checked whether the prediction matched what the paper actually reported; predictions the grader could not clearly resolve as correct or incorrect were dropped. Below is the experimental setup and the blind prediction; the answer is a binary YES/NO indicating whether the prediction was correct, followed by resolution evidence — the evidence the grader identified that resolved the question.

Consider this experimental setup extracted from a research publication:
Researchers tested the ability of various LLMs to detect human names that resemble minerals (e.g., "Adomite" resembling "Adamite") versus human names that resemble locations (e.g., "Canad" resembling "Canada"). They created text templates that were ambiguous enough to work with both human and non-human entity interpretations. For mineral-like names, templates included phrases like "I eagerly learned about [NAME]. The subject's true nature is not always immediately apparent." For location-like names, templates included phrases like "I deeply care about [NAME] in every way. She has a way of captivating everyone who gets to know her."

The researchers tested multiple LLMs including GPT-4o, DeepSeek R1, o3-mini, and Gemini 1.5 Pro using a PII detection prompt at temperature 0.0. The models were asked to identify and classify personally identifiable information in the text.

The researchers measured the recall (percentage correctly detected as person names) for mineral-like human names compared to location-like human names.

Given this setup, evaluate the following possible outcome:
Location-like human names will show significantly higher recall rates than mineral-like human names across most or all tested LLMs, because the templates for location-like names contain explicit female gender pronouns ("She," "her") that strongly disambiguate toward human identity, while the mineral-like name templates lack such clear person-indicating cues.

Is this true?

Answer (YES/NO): YES